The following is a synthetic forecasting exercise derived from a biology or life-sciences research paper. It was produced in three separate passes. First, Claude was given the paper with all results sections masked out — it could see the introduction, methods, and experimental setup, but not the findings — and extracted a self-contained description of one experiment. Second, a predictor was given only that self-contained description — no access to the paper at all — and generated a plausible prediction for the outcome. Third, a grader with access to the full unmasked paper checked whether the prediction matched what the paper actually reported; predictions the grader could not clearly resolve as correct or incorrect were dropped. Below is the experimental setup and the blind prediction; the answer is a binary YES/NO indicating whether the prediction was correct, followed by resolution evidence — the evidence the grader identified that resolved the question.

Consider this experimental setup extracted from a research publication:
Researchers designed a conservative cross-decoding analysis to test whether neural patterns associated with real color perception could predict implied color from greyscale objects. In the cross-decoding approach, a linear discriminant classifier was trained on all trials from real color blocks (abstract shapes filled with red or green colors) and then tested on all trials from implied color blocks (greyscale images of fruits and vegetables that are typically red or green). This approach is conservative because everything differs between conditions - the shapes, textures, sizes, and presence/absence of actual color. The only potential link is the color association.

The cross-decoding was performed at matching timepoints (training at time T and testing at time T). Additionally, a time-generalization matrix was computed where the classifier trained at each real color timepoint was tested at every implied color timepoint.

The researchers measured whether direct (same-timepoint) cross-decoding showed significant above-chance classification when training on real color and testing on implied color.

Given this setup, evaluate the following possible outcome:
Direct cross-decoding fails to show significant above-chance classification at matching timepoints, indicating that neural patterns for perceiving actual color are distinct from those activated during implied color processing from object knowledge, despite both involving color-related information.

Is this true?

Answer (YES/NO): NO